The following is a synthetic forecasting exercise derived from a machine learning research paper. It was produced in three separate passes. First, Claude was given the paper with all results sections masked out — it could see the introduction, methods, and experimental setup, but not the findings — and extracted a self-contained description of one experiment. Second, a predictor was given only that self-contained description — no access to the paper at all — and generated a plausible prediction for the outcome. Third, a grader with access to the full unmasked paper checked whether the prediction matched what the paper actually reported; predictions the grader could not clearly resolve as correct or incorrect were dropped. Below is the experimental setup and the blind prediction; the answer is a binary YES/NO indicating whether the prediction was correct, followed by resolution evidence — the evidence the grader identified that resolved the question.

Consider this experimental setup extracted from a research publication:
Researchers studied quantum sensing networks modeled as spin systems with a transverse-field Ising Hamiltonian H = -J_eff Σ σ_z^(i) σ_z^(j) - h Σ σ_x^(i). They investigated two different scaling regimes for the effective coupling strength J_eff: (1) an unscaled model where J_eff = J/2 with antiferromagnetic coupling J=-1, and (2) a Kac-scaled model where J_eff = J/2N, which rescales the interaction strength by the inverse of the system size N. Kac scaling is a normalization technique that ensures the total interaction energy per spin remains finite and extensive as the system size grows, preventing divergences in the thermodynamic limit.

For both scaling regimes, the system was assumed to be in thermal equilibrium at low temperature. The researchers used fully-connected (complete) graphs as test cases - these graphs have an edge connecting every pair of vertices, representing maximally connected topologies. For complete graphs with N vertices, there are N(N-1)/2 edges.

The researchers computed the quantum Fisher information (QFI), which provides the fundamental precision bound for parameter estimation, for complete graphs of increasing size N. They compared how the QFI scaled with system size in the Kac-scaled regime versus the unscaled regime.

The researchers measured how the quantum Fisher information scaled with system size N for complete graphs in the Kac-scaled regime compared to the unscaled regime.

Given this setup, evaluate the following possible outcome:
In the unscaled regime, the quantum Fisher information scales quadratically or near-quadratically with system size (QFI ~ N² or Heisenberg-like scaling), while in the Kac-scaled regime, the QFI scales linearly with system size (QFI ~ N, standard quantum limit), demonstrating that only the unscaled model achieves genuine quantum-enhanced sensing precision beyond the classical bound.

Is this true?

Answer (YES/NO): NO